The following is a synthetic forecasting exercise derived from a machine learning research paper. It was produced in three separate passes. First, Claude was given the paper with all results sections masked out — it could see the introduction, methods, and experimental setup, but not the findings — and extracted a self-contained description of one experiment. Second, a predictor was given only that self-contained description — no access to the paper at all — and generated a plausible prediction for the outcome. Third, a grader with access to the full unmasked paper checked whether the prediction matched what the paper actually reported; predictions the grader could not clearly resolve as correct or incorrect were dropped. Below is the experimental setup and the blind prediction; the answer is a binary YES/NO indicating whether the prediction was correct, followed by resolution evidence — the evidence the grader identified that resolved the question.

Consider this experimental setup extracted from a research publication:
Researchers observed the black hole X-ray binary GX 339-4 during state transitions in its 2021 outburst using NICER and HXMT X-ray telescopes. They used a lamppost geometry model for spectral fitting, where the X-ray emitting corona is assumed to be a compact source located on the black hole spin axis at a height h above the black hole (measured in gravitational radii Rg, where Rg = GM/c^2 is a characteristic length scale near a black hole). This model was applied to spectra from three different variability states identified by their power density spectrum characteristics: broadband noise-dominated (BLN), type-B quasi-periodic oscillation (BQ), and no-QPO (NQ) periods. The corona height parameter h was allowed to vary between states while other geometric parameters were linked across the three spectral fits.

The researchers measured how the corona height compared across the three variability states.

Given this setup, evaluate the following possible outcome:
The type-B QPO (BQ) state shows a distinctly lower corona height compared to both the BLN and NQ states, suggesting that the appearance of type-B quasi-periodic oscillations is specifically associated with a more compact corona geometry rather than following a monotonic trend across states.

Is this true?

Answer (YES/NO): NO